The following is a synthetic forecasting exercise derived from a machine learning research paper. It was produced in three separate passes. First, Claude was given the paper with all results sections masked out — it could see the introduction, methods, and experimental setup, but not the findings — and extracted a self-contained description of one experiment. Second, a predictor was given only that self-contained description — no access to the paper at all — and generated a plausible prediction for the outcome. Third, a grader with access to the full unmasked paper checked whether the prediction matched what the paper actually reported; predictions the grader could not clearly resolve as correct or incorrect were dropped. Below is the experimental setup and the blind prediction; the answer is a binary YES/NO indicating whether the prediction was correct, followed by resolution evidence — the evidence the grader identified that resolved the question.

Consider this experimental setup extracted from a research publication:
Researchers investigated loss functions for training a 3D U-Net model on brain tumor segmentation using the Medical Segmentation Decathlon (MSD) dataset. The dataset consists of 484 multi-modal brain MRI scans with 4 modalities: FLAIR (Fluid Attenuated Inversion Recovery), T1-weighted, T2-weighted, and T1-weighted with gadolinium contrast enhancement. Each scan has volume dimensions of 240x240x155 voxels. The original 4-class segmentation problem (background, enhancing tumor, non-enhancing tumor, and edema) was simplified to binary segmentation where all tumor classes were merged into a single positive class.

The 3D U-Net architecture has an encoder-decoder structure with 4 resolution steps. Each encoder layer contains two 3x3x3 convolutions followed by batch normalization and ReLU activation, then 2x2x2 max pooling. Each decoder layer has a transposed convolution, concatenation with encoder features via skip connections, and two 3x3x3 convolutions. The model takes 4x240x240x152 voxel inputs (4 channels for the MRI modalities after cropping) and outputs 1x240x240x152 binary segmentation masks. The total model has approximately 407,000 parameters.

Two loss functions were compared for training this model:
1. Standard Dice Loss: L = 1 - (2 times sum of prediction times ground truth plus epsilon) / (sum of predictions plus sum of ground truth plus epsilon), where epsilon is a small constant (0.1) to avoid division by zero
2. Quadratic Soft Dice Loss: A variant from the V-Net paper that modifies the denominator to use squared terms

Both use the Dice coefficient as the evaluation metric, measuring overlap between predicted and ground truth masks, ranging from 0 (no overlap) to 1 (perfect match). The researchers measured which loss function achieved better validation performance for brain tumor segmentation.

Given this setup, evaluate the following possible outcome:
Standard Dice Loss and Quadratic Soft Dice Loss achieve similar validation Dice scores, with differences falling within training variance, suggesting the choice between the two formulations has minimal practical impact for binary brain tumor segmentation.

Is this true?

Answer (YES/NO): NO